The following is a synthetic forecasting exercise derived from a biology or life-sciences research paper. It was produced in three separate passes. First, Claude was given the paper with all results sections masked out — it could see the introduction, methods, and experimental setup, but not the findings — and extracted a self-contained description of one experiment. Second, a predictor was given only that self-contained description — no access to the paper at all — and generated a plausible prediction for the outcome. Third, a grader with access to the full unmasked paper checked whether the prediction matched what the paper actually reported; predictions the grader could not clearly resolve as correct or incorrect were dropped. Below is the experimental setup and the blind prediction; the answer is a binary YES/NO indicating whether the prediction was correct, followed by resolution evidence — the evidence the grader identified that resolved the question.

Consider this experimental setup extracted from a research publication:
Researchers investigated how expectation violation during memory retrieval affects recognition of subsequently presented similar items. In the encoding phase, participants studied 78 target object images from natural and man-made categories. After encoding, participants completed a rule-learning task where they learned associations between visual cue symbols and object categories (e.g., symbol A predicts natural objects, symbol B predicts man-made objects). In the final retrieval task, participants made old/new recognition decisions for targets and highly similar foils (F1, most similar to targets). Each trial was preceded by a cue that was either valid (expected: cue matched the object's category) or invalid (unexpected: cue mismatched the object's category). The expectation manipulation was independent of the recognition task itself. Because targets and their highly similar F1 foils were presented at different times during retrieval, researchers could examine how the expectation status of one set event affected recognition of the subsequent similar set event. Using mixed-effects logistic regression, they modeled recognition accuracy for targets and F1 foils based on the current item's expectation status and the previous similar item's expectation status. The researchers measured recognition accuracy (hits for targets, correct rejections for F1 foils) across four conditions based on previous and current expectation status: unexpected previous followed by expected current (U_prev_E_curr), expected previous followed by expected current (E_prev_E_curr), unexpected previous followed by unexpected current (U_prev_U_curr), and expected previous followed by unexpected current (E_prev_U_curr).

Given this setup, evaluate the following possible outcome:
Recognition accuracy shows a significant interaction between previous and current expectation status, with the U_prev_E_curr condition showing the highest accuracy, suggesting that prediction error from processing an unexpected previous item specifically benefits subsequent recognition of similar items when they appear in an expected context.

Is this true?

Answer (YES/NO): YES